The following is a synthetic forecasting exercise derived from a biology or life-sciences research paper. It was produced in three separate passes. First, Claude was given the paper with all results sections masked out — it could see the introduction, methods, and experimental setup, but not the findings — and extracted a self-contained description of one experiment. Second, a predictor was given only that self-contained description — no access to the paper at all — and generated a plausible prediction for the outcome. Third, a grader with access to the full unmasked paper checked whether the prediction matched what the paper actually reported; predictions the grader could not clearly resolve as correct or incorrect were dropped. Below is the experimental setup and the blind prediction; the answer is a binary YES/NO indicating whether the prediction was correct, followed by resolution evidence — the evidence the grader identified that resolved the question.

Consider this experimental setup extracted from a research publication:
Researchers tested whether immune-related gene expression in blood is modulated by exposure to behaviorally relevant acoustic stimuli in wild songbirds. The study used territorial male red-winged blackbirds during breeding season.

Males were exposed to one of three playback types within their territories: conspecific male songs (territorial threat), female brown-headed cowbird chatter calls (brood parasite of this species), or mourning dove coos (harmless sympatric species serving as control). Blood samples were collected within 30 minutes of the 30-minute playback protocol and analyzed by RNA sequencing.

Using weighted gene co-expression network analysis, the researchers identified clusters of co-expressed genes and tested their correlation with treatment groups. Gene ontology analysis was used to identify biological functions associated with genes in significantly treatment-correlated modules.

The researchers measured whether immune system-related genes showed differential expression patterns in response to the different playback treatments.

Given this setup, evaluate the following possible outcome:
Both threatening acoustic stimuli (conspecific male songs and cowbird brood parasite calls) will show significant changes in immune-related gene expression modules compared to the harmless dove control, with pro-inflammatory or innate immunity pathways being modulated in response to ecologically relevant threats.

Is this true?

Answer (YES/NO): YES